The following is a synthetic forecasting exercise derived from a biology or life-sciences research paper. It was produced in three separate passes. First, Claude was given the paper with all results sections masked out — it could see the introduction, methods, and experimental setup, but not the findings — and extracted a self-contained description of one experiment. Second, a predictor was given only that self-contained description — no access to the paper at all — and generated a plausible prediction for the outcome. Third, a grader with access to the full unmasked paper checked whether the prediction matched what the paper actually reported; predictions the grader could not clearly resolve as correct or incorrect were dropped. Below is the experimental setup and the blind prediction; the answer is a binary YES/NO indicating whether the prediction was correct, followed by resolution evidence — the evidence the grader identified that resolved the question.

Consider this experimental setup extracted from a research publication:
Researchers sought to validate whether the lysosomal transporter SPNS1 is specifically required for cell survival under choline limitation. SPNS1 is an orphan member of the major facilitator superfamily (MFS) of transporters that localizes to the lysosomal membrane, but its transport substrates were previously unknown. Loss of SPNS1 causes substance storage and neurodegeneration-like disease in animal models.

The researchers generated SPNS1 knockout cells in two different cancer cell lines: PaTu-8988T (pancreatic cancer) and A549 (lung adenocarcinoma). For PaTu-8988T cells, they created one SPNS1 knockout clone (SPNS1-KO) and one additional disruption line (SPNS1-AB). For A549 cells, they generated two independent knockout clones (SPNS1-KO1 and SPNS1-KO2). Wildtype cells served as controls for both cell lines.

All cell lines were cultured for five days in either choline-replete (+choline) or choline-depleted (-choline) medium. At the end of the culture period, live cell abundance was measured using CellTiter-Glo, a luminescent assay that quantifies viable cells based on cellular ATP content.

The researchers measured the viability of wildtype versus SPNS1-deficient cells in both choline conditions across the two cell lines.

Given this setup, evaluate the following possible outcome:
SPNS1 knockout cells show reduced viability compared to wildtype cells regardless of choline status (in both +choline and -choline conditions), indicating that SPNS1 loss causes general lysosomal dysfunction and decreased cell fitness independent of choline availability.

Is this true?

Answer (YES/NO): NO